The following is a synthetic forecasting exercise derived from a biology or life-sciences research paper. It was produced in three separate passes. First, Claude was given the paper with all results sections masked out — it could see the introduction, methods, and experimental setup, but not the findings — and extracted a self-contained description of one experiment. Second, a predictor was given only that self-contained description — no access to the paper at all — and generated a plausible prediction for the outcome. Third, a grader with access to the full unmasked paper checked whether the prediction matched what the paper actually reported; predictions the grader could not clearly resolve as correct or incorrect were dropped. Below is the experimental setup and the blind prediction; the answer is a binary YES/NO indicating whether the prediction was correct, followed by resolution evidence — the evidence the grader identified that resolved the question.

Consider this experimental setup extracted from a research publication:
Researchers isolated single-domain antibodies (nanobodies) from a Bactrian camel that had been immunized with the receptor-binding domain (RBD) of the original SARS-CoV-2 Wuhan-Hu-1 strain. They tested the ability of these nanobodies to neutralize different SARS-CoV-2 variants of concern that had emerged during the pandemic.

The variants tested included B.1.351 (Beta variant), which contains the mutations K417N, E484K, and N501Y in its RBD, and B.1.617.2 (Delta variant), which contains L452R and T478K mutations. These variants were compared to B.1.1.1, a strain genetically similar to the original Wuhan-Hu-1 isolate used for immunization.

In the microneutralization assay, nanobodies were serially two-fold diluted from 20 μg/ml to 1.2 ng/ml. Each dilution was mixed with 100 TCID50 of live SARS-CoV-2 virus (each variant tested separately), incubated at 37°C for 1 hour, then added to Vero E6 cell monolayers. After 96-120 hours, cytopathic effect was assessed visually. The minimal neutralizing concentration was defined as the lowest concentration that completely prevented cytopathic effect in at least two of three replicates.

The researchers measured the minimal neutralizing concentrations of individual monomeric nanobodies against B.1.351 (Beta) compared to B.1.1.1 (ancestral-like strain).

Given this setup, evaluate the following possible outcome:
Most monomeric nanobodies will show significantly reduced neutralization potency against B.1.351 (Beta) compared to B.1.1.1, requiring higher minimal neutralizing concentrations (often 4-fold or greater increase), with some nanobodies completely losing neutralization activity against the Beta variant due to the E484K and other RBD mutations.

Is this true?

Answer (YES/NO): NO